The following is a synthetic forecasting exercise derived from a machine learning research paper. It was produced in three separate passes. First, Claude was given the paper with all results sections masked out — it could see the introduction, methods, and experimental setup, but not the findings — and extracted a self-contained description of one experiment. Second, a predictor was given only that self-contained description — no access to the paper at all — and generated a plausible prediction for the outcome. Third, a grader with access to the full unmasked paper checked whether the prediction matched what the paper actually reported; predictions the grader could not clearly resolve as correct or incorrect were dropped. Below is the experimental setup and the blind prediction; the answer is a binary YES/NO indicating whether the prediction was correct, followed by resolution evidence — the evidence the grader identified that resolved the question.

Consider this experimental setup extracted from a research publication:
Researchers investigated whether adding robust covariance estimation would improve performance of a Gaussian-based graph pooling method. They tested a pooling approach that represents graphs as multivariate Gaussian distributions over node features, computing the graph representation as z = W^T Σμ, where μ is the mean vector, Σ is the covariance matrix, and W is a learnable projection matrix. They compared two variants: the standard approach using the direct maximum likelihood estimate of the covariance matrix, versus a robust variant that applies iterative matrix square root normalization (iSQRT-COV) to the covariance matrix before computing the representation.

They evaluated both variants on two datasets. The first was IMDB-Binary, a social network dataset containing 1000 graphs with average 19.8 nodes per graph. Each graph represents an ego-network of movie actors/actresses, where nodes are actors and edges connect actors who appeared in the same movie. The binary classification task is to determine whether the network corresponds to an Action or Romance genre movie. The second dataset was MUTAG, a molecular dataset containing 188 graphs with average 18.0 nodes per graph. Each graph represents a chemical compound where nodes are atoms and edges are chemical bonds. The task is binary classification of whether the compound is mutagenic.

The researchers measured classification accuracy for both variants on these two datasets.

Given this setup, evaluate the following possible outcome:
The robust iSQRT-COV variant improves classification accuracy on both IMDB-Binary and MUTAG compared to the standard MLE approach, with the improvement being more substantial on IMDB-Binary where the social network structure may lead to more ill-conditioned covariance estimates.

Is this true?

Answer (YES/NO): YES